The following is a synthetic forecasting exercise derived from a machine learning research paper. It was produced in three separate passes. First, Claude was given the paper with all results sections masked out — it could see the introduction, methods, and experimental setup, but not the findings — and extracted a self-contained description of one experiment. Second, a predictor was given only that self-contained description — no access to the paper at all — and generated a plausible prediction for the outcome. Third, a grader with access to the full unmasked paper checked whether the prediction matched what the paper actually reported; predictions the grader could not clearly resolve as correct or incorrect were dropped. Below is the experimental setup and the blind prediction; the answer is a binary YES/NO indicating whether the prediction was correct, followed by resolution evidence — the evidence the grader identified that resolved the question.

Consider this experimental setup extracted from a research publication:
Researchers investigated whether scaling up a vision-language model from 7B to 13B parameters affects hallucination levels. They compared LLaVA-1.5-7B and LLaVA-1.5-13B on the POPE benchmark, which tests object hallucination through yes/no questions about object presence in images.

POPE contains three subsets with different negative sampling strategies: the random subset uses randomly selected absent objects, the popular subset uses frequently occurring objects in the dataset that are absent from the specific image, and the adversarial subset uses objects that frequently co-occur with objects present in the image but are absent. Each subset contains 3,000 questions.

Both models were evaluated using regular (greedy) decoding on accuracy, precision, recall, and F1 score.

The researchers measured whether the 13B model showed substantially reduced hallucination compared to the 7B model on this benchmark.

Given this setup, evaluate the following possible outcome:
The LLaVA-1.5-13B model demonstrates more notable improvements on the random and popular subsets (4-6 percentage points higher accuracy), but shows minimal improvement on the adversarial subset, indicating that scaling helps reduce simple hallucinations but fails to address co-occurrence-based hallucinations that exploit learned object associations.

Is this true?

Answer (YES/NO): NO